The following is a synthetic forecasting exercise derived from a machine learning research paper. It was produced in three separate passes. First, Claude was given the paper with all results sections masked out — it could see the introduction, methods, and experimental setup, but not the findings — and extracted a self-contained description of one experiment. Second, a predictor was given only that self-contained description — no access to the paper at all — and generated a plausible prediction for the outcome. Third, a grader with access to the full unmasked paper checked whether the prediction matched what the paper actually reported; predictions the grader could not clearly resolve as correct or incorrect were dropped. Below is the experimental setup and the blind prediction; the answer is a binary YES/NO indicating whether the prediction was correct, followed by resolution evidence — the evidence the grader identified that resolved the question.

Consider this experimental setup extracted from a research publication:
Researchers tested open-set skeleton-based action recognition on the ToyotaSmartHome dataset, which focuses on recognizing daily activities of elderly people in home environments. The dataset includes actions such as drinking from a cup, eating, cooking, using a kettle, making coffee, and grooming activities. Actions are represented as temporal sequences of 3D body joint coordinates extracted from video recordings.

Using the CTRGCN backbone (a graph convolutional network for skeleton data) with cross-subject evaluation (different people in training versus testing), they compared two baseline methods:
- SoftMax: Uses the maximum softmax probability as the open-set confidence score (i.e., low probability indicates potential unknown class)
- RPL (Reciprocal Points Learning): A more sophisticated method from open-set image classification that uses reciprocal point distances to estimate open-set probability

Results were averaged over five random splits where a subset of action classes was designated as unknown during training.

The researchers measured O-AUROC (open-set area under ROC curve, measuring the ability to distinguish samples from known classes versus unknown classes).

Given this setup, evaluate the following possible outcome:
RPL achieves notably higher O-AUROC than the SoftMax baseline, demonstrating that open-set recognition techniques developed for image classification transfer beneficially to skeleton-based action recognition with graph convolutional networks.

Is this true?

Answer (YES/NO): NO